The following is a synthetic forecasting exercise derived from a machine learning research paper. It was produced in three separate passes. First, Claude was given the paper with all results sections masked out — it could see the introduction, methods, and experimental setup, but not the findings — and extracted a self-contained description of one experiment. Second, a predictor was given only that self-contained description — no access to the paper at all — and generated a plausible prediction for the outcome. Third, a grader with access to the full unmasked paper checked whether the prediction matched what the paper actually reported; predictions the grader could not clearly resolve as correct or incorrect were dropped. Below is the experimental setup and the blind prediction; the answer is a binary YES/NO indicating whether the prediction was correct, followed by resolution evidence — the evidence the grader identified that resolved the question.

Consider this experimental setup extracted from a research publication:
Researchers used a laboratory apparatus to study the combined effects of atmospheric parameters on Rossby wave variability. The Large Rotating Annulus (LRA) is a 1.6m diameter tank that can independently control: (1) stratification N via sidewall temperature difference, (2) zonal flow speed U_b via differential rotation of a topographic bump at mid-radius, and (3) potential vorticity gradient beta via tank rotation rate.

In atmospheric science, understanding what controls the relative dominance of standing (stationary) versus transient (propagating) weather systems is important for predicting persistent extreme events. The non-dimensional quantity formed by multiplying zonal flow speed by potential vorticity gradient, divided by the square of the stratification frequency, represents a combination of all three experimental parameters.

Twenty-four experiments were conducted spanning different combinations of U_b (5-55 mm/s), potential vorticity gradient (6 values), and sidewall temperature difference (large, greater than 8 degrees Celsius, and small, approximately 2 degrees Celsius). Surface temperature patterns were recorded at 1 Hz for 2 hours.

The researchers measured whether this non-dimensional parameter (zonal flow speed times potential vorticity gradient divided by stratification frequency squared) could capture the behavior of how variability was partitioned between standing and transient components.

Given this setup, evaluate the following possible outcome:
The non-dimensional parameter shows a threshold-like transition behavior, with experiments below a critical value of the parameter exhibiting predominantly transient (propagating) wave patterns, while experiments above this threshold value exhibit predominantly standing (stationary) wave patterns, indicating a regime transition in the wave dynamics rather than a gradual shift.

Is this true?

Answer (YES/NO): NO